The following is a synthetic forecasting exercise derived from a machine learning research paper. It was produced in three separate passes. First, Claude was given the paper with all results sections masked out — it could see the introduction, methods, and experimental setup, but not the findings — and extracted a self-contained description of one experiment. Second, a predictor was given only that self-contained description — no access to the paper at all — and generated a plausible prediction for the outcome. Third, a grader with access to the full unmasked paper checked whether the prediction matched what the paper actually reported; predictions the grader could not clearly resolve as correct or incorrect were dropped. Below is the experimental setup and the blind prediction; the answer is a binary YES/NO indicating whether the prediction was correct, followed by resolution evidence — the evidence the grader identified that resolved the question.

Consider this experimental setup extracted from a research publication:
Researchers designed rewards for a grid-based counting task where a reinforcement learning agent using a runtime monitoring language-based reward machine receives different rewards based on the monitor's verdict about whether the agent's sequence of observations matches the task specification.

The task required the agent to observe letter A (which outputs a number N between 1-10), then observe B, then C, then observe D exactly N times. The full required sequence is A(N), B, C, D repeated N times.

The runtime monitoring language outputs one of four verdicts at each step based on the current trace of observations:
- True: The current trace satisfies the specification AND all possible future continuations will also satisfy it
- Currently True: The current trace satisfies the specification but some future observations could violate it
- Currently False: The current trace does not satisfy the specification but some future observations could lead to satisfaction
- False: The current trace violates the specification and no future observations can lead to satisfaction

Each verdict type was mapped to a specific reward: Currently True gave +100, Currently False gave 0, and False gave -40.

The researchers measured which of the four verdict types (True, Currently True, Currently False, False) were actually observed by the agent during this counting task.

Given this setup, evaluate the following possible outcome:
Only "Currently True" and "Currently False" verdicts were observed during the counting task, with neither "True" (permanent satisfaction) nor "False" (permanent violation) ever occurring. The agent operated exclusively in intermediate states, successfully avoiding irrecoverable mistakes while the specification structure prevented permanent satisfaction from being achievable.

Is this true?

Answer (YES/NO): NO